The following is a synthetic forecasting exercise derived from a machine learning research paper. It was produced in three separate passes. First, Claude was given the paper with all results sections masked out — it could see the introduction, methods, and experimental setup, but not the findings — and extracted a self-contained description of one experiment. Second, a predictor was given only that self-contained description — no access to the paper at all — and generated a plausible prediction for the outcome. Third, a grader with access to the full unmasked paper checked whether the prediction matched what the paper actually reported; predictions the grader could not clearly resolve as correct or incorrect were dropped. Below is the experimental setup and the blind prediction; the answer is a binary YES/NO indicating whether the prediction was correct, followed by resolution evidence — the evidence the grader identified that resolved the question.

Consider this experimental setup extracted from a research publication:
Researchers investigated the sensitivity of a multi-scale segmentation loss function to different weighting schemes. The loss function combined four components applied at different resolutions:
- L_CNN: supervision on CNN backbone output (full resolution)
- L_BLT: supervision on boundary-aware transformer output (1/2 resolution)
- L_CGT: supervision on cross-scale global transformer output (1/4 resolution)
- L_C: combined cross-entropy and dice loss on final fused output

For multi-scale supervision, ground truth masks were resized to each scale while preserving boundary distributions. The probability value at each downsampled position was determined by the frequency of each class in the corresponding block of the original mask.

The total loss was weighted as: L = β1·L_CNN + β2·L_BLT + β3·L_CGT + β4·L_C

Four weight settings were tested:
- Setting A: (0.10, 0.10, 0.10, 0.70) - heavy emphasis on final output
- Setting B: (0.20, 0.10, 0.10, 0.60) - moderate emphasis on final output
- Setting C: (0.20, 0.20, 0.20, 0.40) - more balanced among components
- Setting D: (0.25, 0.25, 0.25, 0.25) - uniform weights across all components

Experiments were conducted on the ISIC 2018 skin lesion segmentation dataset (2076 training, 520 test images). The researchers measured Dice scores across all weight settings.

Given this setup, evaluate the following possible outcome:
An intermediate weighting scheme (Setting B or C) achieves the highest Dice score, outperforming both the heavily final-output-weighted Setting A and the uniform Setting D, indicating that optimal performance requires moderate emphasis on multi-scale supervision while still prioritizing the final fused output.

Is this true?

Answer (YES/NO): NO